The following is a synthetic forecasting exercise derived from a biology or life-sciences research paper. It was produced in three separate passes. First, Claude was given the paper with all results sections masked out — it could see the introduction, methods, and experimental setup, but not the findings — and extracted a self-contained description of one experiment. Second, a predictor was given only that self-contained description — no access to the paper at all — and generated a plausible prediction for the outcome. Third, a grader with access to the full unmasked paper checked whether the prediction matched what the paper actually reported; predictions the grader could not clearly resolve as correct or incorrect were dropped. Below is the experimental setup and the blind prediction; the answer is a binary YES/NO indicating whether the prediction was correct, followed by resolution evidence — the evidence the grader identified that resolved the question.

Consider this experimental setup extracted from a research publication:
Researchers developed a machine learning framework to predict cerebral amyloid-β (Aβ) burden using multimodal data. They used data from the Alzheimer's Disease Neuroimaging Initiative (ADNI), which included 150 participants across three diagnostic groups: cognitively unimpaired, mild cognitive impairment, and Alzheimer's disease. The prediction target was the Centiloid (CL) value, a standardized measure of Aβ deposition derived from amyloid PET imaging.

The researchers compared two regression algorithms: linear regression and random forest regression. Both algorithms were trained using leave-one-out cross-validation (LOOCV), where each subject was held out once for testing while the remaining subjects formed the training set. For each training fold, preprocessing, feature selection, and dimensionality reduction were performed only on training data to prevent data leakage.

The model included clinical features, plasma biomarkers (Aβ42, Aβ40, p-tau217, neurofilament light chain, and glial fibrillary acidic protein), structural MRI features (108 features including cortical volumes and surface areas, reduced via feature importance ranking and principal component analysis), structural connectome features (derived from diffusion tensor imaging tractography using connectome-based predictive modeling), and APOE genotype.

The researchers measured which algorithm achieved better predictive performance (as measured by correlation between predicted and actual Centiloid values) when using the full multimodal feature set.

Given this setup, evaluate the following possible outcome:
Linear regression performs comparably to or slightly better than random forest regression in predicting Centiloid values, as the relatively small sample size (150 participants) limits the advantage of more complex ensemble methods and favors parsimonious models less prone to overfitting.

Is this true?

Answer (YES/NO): NO